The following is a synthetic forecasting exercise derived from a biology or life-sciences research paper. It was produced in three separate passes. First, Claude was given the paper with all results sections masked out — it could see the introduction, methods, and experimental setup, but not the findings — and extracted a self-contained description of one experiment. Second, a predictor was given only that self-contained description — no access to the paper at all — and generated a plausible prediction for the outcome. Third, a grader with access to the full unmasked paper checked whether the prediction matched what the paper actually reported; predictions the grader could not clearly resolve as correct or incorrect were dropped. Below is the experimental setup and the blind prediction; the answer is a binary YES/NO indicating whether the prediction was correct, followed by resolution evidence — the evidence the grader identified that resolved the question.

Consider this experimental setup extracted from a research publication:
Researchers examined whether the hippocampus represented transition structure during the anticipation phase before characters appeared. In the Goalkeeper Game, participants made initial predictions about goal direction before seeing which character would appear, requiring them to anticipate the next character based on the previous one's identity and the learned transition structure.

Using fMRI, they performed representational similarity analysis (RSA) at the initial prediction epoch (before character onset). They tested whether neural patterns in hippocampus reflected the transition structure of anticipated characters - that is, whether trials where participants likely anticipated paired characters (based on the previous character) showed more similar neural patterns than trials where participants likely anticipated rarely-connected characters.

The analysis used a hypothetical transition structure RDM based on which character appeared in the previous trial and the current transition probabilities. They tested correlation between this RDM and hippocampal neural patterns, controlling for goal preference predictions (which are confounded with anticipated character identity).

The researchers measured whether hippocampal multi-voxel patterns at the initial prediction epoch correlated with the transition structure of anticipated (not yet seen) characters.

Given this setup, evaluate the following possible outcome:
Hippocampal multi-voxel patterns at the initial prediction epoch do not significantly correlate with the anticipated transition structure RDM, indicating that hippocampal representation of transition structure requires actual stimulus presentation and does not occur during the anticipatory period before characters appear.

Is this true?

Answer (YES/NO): NO